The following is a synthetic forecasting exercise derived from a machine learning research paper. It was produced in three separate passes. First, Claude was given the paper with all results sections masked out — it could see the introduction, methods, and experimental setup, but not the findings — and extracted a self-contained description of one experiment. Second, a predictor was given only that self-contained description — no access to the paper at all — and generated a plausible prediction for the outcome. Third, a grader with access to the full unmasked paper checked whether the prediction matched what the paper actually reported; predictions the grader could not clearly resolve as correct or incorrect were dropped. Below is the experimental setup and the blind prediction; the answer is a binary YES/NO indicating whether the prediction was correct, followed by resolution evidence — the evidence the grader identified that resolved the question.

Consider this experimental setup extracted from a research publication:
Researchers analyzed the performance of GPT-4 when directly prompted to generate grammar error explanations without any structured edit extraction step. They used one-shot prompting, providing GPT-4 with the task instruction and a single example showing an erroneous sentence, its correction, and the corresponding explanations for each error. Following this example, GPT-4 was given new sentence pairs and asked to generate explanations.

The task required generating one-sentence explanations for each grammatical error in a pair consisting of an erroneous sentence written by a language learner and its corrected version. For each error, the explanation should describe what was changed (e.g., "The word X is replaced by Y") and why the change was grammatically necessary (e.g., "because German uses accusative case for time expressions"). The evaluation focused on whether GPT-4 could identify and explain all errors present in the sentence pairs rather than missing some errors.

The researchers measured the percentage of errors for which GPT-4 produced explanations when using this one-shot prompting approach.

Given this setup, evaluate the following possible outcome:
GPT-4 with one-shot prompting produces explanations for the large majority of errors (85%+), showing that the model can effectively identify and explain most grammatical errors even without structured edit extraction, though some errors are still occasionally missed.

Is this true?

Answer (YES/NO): NO